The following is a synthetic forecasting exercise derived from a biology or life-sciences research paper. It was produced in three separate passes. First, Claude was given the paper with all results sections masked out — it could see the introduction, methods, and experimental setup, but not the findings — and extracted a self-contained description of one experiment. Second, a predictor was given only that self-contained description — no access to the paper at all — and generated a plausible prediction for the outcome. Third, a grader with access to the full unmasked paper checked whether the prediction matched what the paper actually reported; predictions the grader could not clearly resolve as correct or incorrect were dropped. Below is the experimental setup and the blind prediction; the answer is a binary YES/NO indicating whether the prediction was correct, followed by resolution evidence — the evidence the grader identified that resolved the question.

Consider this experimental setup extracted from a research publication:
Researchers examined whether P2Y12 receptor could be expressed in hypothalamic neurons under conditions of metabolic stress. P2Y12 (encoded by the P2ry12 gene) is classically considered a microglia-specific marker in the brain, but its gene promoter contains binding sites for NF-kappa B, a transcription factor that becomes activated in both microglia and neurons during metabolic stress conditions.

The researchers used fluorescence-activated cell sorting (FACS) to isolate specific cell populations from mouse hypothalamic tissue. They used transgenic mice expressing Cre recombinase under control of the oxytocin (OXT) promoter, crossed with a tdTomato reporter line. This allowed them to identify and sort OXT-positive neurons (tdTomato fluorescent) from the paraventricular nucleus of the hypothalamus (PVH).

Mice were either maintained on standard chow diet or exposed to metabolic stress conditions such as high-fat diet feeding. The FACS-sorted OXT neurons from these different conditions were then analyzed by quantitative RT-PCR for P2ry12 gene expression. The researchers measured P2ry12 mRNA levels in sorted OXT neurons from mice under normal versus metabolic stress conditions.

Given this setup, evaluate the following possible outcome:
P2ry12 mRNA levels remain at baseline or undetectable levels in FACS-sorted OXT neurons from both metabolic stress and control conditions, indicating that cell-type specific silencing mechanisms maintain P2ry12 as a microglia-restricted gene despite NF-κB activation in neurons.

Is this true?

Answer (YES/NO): NO